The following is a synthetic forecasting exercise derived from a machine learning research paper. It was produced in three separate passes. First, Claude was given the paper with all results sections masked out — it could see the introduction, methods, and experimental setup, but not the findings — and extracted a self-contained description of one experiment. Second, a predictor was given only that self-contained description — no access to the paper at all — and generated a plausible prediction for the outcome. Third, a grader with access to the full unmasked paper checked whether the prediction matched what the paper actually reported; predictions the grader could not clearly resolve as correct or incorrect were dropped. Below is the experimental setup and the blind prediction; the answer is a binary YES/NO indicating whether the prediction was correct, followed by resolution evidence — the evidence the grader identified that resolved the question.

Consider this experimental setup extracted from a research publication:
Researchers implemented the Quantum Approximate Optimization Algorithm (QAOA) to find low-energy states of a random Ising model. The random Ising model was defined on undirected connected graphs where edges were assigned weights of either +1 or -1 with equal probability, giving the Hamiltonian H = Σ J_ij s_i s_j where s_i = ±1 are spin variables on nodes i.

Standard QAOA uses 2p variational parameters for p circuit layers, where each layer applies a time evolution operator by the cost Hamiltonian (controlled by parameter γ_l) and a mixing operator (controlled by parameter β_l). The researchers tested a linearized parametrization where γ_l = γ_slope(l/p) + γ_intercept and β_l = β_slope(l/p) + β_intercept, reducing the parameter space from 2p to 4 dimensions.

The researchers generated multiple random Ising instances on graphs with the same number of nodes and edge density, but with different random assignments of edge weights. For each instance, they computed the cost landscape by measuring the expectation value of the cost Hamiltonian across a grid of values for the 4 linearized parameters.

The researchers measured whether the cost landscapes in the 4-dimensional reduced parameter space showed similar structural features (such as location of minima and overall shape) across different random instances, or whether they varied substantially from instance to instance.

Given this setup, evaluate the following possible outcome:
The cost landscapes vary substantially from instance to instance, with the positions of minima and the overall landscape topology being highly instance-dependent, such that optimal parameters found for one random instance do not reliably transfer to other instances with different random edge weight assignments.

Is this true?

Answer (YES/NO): NO